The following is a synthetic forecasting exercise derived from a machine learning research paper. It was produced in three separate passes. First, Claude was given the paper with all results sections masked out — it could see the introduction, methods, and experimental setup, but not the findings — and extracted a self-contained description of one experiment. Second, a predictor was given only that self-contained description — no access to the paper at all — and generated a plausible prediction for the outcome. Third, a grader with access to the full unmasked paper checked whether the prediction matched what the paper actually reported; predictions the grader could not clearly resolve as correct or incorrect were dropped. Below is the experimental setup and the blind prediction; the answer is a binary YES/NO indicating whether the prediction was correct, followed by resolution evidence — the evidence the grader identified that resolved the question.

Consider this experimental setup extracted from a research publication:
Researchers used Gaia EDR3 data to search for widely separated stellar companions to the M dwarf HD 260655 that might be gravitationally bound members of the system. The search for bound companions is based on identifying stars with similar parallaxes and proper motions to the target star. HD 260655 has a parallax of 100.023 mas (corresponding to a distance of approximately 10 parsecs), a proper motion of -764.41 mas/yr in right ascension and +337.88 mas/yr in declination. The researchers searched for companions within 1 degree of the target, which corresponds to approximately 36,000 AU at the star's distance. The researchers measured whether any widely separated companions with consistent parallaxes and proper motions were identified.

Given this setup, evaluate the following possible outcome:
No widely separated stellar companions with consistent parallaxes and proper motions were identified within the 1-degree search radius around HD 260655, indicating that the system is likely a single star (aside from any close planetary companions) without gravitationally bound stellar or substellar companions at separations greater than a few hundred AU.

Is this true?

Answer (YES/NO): YES